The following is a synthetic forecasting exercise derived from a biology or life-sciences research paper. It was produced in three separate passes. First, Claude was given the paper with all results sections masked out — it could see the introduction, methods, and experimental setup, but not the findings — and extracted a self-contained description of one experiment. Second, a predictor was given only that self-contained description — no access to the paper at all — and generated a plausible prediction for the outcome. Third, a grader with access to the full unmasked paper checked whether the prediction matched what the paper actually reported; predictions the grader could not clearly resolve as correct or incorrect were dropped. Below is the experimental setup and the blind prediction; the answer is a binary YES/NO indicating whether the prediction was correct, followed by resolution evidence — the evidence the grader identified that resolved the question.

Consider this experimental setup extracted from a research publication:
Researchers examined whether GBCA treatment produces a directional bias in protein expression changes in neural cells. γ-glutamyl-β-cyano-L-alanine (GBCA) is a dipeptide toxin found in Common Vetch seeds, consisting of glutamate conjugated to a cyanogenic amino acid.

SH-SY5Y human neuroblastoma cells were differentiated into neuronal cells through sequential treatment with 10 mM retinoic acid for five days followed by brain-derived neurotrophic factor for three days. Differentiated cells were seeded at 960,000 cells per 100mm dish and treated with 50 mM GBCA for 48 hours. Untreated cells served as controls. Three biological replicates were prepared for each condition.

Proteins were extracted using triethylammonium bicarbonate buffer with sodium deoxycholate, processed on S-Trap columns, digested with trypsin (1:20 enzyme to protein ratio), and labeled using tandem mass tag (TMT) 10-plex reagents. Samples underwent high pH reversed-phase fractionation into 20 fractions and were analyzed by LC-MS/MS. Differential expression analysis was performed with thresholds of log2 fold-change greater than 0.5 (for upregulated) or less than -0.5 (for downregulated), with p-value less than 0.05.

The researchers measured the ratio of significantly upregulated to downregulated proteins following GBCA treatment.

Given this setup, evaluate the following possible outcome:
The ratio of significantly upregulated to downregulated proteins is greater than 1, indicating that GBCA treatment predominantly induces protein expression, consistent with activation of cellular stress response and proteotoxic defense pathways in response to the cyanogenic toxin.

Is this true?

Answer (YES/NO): NO